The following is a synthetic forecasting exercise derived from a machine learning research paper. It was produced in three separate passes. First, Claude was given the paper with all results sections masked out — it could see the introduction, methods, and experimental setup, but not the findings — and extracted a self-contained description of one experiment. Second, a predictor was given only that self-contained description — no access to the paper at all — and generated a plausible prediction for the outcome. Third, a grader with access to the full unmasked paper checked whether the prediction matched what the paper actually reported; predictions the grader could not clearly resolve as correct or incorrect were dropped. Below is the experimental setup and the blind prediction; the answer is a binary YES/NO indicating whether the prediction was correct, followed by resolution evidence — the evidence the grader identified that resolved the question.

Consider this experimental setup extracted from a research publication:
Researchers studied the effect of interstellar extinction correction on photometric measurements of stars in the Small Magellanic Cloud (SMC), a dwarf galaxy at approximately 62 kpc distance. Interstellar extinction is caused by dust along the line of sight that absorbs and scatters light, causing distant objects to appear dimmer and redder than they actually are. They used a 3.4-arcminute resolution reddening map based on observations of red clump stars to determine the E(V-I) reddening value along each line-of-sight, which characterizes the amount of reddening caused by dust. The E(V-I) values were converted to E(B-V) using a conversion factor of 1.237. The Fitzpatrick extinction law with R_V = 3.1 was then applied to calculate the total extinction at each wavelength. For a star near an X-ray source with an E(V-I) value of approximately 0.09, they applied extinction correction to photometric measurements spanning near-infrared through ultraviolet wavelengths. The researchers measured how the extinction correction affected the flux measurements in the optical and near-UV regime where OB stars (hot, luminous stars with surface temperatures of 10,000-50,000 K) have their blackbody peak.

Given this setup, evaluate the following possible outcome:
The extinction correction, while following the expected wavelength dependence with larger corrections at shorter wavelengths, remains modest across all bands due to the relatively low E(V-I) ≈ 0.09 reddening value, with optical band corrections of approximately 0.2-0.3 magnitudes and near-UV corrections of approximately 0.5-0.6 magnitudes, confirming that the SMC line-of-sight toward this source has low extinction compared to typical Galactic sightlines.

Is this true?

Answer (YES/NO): NO